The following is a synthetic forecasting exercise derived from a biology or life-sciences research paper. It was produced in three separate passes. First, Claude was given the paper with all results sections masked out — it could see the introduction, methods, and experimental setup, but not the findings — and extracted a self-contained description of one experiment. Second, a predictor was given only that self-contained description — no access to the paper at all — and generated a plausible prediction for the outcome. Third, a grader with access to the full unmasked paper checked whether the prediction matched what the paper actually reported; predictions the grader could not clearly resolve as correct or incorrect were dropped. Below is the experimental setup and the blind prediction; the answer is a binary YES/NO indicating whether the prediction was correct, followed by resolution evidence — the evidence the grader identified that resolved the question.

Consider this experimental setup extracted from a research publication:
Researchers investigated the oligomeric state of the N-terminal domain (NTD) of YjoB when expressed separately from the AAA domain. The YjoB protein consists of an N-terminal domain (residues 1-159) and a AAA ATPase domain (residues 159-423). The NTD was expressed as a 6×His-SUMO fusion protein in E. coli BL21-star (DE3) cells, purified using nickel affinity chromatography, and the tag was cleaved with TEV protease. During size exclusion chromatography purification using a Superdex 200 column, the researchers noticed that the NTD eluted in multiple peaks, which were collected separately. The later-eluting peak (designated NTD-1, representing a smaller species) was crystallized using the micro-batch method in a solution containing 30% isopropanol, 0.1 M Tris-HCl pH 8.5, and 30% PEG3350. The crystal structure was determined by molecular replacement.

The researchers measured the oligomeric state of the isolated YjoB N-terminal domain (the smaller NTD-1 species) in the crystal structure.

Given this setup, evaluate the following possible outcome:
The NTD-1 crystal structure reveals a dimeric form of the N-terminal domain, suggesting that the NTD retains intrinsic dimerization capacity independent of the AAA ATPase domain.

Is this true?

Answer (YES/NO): NO